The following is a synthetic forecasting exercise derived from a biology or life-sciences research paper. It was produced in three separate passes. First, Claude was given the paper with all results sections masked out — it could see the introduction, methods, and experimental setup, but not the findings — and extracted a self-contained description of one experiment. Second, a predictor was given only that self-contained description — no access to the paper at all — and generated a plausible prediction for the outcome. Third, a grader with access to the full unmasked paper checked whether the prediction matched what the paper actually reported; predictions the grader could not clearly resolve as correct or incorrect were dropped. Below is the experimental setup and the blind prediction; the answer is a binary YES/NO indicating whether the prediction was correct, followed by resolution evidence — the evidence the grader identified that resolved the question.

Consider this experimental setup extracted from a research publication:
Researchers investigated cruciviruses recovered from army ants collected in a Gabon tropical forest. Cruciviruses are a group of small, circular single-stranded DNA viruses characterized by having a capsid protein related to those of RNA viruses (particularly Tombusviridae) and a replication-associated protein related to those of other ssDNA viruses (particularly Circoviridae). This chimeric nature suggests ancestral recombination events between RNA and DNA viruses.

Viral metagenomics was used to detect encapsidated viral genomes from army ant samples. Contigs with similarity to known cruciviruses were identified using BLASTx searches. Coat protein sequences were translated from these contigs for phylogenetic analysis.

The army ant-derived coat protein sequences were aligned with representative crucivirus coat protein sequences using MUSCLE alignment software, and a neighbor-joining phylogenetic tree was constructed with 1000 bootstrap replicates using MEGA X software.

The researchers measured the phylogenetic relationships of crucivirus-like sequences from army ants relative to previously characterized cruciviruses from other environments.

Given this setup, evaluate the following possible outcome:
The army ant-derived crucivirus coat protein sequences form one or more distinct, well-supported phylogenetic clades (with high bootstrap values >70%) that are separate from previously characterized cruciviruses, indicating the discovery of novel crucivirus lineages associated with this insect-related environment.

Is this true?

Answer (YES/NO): NO